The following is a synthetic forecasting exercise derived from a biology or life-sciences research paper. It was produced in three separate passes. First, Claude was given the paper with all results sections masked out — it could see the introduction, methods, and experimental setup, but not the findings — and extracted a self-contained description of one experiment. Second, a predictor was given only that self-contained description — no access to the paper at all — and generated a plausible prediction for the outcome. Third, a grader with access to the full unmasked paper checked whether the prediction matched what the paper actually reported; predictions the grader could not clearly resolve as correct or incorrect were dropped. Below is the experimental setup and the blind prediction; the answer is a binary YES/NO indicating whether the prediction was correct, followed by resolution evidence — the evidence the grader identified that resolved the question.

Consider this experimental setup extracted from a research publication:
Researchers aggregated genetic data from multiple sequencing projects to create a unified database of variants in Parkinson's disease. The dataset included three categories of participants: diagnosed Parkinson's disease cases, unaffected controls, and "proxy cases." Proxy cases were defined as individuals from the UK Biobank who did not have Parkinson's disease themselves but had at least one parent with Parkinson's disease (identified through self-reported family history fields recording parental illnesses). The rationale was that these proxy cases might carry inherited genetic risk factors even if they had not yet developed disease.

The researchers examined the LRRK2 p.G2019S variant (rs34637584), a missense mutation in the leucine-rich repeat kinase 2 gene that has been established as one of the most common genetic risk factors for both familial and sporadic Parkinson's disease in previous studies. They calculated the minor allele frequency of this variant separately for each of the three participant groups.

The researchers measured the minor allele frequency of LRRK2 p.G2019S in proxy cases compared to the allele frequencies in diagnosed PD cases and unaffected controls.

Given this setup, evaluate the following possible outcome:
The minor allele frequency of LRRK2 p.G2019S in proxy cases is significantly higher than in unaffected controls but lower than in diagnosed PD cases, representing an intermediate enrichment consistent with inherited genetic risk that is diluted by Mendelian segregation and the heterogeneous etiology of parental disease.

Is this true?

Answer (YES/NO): YES